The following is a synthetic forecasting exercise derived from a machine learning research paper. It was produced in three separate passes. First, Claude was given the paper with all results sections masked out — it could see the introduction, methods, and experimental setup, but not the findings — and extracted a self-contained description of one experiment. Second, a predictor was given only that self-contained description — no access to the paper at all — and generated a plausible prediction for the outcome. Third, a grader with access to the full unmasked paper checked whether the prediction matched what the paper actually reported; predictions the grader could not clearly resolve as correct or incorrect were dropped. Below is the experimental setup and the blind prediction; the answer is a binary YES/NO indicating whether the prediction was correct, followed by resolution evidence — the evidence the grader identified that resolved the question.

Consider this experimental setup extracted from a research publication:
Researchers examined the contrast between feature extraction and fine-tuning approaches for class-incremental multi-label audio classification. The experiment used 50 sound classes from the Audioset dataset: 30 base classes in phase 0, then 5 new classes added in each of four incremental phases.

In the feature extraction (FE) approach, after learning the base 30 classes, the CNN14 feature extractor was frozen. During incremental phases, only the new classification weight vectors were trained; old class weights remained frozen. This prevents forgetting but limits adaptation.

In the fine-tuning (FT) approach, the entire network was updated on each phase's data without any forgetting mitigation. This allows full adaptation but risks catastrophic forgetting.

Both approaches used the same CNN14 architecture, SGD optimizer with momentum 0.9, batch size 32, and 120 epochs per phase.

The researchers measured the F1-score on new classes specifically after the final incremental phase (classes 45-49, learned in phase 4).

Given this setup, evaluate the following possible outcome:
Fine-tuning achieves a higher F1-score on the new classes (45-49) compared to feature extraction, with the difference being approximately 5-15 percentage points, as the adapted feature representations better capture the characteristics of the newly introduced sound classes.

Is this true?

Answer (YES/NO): YES